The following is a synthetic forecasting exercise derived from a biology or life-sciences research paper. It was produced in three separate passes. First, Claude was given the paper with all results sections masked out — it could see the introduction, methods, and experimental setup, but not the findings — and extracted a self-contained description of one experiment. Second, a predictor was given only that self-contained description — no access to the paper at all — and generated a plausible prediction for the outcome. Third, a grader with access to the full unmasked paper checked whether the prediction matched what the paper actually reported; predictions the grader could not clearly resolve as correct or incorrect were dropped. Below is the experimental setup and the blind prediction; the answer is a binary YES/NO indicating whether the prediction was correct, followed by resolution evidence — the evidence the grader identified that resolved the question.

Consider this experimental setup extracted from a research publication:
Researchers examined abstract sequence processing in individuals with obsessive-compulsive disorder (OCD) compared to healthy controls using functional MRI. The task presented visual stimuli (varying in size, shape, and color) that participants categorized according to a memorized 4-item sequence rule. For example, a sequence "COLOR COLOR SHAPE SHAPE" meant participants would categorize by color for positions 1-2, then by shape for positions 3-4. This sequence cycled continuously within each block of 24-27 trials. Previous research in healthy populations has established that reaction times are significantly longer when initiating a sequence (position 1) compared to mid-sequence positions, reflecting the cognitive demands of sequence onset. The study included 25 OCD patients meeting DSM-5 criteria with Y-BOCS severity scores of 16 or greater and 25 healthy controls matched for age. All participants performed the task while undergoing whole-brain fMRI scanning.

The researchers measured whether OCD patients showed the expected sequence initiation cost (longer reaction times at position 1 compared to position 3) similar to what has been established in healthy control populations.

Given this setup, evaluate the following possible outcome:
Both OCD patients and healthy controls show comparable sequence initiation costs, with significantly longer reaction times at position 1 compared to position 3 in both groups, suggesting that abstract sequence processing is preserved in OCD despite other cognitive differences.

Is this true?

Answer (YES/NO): YES